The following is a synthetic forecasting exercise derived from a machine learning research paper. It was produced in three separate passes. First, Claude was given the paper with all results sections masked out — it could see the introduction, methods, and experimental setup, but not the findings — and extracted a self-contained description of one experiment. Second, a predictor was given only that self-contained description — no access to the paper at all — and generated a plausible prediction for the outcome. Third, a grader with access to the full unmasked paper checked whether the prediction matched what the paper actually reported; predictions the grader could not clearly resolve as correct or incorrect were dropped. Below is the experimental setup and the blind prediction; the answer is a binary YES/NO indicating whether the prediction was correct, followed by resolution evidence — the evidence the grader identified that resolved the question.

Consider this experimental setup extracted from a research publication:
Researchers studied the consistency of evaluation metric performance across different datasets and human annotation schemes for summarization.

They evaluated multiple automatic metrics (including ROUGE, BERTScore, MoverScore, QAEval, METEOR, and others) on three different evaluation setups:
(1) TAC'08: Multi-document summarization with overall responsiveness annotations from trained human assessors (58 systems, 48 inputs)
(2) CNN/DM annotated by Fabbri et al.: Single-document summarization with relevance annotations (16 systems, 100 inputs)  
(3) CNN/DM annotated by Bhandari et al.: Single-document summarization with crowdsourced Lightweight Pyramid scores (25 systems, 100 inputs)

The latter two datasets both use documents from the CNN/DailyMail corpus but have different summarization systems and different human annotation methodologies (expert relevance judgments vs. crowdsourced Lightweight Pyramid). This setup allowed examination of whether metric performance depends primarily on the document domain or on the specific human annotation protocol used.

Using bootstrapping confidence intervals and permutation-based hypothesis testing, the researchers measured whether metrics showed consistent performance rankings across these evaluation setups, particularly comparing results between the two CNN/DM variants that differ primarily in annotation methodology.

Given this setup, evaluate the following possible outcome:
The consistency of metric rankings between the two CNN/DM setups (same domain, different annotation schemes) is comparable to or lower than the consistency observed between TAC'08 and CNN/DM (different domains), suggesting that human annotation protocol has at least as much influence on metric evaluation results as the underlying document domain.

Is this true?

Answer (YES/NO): NO